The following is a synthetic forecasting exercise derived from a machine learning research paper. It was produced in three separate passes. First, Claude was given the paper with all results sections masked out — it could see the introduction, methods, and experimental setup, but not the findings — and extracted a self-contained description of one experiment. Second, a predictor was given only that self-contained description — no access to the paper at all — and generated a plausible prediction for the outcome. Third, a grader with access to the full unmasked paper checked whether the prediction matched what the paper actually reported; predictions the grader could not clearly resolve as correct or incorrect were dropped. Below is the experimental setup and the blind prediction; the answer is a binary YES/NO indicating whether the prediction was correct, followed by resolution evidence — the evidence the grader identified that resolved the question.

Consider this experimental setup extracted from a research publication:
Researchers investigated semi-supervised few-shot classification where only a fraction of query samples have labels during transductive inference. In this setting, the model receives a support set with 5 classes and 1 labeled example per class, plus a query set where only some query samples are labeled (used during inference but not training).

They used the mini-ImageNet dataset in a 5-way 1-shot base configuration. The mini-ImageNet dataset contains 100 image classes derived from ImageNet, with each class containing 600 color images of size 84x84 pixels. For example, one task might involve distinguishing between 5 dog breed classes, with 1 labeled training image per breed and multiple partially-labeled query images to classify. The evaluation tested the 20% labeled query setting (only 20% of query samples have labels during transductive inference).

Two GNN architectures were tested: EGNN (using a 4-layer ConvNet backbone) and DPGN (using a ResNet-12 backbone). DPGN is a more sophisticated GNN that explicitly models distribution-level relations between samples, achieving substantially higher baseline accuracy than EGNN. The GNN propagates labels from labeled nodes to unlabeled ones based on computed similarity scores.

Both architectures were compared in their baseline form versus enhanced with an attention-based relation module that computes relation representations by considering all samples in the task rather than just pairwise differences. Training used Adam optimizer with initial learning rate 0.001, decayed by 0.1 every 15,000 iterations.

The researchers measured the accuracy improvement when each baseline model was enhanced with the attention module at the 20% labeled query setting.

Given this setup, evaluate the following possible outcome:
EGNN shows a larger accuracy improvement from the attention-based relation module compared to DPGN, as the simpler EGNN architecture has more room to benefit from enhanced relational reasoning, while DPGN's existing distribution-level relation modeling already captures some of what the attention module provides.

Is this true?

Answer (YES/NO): NO